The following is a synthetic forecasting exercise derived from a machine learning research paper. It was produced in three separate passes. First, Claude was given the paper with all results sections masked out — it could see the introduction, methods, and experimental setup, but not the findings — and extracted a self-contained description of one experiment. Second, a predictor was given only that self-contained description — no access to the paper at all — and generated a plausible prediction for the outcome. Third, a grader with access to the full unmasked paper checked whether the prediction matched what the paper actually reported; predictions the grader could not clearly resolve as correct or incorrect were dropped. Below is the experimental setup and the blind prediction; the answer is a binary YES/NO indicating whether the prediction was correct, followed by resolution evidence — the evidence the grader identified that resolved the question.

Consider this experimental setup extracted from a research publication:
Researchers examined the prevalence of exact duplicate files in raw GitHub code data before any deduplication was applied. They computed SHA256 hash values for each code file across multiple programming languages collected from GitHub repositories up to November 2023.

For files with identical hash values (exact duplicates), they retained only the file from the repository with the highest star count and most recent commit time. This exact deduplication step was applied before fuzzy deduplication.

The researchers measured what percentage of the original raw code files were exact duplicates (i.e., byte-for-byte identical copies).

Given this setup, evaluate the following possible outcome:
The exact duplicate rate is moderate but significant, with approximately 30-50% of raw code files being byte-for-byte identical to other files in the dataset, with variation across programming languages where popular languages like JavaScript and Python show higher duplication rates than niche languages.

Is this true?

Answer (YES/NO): NO